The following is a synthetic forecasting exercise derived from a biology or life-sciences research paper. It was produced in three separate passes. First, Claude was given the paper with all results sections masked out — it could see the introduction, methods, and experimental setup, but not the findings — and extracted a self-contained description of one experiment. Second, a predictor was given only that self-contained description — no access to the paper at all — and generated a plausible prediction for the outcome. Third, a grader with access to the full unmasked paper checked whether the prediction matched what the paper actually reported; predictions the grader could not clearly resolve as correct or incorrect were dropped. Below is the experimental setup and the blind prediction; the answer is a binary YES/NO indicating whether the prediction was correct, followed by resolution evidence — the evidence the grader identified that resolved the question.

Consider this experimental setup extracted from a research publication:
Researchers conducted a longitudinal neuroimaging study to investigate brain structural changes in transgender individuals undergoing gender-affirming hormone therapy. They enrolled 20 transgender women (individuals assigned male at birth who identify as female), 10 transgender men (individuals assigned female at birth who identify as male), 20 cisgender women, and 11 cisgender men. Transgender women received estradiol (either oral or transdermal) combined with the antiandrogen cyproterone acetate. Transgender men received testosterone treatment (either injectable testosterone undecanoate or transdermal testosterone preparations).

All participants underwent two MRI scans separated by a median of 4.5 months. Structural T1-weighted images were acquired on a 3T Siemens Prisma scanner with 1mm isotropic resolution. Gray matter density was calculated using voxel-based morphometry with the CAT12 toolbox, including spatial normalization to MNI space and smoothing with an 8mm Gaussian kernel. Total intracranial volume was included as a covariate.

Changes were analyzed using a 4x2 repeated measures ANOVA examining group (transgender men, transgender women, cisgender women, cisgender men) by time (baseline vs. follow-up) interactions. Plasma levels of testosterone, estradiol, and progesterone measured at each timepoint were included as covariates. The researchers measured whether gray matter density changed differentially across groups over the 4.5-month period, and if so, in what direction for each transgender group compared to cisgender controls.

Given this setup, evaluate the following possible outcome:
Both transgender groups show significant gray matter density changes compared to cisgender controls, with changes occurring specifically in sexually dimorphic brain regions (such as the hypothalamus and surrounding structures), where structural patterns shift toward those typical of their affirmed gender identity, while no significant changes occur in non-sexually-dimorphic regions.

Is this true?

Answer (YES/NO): NO